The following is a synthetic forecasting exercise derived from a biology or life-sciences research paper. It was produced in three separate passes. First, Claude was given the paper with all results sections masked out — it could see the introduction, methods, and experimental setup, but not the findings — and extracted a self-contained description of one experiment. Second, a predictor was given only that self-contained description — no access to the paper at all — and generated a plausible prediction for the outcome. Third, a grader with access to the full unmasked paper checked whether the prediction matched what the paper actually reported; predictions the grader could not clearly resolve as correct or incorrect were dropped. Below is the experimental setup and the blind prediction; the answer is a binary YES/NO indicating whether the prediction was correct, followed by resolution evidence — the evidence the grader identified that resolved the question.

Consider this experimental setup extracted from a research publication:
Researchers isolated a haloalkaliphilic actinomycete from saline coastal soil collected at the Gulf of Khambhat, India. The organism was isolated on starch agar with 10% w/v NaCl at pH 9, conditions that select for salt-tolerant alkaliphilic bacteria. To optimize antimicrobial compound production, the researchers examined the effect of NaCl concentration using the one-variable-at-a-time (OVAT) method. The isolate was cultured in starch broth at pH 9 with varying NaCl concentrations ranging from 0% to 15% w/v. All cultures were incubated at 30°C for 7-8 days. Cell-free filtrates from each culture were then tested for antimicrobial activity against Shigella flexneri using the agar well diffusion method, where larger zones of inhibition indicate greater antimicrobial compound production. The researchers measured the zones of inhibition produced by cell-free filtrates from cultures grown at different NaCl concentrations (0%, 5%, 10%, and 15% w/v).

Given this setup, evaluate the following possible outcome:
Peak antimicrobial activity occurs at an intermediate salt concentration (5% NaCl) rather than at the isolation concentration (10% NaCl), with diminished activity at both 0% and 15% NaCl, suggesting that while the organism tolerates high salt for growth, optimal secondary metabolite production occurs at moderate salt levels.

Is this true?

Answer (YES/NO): NO